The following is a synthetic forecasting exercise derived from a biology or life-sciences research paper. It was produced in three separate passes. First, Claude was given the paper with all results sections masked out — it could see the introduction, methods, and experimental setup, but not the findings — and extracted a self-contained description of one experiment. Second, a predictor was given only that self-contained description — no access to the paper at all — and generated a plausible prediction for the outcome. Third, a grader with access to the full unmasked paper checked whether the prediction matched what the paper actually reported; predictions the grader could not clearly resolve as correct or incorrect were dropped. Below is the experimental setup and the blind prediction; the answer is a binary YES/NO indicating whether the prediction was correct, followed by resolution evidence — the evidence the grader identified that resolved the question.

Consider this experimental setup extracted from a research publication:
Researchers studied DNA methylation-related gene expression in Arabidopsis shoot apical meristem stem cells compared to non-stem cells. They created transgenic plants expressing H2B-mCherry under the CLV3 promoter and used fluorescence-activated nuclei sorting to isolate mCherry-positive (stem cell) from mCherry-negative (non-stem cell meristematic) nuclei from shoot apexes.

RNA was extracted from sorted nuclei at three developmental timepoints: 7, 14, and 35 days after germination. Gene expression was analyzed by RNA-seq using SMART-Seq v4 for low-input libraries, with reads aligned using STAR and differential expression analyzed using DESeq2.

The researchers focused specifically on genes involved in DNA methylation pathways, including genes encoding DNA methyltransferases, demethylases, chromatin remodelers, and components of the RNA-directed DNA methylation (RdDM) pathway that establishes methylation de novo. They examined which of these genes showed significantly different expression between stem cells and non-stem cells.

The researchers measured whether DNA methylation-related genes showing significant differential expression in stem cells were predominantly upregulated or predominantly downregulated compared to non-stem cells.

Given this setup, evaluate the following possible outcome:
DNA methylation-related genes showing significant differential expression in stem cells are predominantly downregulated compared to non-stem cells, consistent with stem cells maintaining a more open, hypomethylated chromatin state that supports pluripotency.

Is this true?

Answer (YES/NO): NO